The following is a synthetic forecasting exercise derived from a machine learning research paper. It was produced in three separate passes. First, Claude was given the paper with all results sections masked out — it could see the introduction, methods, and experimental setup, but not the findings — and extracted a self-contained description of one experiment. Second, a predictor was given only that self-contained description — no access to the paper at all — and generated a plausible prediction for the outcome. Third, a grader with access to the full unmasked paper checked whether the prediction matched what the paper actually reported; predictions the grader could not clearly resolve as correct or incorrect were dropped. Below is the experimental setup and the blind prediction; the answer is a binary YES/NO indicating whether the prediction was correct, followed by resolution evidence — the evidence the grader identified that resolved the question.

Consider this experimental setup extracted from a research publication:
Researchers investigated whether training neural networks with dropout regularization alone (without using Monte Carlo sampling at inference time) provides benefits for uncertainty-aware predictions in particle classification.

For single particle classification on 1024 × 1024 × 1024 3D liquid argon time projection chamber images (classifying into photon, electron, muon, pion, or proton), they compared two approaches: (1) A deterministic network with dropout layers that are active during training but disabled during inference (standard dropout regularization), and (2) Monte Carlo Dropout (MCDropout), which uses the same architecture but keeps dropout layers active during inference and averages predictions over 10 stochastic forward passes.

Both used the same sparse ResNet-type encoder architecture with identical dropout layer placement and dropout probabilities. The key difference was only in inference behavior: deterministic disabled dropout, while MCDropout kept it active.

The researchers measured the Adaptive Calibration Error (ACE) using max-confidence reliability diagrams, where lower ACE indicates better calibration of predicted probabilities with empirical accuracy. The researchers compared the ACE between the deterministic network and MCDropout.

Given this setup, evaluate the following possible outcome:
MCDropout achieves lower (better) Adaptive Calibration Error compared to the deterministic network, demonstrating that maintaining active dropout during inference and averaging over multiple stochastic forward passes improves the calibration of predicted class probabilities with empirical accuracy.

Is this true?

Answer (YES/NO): YES